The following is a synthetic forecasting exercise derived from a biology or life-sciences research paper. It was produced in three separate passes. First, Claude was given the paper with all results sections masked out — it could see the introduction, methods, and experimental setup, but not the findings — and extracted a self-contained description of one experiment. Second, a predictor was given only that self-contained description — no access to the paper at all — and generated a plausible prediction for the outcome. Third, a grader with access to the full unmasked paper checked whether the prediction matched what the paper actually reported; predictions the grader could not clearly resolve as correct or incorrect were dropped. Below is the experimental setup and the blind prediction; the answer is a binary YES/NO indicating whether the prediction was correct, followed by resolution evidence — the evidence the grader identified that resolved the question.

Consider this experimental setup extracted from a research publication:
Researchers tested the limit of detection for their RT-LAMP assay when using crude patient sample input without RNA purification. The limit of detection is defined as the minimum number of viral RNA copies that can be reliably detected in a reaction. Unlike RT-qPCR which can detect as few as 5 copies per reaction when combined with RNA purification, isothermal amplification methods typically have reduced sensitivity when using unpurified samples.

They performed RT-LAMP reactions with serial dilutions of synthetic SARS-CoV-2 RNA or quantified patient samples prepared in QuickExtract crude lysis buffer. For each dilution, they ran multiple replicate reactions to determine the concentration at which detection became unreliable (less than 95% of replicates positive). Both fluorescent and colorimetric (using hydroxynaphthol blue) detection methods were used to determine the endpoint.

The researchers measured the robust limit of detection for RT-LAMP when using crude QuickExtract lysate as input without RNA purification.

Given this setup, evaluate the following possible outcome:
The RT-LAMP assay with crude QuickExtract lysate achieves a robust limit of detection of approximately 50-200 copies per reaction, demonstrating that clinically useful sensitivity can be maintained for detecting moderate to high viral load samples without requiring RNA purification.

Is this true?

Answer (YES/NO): YES